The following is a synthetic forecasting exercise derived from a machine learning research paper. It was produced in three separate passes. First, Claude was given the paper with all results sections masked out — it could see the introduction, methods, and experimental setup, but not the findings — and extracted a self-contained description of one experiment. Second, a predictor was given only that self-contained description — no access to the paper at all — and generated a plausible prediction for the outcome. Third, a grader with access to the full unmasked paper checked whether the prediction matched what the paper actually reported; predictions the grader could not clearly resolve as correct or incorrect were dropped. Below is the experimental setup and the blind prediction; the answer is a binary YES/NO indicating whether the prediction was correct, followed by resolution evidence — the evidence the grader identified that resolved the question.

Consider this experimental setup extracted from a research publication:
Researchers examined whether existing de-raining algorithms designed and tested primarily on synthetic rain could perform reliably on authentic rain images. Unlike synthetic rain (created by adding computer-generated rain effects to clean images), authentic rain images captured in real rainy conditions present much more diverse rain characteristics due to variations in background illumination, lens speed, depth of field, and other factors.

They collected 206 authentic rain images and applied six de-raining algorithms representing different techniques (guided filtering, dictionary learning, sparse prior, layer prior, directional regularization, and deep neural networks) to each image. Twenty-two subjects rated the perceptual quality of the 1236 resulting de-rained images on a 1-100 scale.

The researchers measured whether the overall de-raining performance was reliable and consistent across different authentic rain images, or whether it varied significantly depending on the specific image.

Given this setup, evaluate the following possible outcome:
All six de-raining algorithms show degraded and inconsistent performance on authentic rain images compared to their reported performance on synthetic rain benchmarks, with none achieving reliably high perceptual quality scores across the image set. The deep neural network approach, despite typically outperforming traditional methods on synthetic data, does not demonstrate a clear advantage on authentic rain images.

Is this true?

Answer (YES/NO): YES